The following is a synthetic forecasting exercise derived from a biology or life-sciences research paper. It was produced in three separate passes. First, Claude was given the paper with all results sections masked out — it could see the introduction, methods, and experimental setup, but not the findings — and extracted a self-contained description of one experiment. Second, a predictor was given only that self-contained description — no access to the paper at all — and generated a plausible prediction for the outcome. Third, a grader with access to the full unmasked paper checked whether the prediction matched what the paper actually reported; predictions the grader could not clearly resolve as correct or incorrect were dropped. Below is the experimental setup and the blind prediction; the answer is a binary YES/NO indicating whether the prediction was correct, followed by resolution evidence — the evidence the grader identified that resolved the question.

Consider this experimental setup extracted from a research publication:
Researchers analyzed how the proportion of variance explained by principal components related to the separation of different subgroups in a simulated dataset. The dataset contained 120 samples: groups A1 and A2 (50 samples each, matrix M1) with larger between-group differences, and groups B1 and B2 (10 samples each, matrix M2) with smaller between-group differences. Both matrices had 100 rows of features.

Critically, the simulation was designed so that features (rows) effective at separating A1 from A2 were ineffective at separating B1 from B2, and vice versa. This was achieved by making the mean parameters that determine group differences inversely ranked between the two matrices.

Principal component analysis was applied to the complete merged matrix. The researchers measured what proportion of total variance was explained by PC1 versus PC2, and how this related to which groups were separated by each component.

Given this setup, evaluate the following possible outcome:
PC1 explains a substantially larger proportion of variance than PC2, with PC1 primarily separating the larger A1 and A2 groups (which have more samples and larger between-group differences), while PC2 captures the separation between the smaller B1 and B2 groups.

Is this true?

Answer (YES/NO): YES